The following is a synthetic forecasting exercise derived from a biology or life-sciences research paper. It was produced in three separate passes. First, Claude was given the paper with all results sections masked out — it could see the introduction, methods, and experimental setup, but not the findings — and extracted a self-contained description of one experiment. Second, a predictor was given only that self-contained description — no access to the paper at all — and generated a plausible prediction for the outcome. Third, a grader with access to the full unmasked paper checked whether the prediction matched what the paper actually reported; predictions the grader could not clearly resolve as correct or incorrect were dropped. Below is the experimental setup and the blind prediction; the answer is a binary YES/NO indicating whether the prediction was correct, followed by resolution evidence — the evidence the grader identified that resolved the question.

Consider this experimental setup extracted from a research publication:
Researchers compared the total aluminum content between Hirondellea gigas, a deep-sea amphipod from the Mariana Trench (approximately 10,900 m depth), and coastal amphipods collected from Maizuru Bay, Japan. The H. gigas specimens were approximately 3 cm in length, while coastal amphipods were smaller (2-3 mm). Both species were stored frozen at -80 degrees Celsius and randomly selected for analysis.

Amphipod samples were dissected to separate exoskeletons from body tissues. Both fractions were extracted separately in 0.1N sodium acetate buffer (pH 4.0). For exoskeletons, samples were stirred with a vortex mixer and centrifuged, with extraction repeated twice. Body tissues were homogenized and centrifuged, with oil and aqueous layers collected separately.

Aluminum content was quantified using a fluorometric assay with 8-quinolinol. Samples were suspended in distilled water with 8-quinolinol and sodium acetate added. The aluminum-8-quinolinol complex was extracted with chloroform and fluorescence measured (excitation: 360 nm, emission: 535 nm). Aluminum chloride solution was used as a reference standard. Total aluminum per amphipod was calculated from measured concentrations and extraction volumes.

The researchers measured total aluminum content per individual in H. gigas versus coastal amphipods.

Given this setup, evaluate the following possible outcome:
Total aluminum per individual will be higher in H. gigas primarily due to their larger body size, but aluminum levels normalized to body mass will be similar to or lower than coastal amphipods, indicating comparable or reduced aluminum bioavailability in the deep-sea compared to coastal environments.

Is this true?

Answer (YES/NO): NO